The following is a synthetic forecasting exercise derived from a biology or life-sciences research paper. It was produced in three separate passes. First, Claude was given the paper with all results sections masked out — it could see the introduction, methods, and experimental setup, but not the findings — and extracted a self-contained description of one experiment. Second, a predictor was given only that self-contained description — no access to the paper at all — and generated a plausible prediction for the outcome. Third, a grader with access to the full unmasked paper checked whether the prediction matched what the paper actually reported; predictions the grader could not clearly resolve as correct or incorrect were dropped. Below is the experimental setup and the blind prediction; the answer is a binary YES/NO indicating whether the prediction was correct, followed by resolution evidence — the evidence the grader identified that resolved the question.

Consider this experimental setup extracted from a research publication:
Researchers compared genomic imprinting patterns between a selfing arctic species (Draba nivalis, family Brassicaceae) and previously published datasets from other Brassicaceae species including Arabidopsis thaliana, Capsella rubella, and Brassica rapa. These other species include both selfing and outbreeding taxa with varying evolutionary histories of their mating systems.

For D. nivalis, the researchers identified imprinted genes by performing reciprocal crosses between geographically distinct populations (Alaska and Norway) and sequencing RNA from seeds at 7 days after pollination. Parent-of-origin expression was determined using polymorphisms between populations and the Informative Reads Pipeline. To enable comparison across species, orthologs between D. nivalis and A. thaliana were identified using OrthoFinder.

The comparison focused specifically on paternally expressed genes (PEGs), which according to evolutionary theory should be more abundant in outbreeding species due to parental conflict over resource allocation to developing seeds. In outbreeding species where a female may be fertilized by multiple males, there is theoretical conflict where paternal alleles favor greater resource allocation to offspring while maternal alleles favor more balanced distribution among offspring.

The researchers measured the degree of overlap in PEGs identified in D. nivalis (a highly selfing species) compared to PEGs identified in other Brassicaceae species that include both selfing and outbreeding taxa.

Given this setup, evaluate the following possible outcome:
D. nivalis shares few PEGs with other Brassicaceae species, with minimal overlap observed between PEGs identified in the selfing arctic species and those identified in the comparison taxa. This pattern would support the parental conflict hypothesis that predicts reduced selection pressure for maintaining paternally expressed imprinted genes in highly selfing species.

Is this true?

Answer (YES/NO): NO